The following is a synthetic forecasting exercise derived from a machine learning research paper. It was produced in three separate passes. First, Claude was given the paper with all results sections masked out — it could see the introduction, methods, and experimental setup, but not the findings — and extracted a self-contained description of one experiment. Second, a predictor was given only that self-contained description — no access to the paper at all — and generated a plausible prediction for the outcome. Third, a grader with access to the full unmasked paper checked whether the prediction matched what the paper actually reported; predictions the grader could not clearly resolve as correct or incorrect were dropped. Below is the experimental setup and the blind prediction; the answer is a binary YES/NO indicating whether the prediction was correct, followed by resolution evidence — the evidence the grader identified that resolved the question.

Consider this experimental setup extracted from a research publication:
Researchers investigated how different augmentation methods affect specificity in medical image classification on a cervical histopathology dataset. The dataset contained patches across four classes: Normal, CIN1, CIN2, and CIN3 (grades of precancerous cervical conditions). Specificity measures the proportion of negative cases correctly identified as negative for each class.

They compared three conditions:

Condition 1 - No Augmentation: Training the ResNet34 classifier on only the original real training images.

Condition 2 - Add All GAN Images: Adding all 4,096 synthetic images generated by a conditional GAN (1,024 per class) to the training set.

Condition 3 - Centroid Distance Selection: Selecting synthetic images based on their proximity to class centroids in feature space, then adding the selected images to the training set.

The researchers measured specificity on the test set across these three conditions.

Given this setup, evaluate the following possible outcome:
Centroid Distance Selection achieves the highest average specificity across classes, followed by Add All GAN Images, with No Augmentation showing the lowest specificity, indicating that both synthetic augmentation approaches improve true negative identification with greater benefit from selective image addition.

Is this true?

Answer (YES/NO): YES